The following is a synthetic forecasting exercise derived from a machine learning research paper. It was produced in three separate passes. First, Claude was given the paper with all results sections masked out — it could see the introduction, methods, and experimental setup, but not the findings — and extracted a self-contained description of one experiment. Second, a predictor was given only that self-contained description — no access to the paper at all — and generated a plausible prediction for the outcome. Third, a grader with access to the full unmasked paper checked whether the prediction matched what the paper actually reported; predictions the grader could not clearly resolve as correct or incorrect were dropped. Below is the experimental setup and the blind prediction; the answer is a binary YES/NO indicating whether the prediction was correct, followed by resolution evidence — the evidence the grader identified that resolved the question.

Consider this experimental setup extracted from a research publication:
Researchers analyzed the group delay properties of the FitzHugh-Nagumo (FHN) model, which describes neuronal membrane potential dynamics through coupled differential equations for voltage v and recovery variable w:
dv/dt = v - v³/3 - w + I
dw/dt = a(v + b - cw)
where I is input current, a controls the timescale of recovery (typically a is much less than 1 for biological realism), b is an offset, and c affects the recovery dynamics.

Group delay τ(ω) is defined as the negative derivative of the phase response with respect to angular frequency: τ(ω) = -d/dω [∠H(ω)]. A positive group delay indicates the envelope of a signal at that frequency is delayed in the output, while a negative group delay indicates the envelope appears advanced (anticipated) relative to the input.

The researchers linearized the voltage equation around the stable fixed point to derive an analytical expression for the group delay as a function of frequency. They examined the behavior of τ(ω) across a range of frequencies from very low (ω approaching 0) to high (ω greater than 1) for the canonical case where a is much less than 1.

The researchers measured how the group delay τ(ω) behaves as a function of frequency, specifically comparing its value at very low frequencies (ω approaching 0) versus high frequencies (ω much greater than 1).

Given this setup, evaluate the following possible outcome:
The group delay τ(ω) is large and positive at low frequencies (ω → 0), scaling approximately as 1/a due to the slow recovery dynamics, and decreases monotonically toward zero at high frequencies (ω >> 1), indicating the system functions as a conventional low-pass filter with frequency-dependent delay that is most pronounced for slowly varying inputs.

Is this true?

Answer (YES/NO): NO